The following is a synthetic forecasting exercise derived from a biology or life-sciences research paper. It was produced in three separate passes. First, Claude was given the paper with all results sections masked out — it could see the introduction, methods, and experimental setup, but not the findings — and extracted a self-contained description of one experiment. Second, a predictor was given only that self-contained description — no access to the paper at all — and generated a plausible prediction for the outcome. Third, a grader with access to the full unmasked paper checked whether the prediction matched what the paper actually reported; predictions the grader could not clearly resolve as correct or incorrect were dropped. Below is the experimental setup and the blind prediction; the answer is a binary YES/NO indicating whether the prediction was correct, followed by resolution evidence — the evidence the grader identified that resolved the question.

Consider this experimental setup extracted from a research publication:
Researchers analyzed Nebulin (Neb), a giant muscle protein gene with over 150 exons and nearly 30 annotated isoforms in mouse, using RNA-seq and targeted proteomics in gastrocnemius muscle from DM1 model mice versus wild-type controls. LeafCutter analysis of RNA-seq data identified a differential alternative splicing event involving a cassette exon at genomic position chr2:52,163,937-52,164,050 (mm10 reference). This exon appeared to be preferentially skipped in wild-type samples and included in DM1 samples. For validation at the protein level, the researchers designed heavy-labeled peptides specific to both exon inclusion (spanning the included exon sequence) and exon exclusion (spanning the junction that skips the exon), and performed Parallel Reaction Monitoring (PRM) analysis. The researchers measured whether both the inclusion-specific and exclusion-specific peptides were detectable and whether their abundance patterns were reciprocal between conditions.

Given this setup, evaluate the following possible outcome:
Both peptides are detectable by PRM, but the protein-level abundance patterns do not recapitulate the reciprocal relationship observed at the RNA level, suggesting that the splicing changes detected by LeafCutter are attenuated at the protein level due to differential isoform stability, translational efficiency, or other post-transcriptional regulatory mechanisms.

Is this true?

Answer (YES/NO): NO